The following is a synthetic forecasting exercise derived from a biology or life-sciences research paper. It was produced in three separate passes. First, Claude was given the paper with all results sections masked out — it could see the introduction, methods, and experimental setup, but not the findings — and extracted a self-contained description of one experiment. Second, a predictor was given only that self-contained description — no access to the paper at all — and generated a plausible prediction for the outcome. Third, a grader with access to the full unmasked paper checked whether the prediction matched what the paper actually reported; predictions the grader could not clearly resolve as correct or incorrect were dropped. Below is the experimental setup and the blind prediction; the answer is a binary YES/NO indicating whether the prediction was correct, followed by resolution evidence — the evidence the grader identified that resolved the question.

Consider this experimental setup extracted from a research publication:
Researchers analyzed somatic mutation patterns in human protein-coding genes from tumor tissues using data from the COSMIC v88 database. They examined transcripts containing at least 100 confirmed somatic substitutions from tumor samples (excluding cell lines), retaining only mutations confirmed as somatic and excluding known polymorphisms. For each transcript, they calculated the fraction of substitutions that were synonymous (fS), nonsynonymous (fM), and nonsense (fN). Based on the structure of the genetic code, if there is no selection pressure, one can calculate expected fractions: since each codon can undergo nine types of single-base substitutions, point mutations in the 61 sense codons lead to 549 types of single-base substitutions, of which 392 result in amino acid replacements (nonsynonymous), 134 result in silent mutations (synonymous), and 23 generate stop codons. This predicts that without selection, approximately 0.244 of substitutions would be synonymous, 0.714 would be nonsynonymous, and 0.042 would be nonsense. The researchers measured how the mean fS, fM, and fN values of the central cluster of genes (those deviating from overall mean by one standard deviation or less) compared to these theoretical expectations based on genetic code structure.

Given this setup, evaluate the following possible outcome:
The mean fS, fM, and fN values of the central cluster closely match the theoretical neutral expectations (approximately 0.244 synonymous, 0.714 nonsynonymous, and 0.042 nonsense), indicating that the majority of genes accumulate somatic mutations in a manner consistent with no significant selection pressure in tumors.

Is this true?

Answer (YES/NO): YES